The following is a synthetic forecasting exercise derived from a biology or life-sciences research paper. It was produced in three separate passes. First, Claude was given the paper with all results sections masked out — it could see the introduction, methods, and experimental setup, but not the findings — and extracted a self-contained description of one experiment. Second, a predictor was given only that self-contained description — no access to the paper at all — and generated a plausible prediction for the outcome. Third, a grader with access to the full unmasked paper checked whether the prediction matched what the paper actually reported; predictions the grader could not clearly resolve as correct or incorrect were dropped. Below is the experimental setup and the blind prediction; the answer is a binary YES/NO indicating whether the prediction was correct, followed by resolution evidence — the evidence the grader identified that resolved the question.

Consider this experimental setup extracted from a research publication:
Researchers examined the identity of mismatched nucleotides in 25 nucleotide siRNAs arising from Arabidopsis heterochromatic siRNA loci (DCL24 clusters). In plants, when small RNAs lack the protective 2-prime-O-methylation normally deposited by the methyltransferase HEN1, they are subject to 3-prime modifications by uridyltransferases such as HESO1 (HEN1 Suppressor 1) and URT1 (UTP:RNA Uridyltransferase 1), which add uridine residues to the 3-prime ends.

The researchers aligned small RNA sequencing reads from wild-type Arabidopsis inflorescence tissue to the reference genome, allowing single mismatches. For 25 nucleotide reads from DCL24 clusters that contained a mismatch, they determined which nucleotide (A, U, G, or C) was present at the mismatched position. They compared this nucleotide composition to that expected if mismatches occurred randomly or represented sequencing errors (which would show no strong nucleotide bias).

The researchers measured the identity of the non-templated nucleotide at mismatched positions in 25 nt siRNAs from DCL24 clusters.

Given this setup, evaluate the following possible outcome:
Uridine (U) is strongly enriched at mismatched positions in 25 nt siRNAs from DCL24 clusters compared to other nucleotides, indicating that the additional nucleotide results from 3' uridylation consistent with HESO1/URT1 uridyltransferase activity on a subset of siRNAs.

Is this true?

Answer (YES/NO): YES